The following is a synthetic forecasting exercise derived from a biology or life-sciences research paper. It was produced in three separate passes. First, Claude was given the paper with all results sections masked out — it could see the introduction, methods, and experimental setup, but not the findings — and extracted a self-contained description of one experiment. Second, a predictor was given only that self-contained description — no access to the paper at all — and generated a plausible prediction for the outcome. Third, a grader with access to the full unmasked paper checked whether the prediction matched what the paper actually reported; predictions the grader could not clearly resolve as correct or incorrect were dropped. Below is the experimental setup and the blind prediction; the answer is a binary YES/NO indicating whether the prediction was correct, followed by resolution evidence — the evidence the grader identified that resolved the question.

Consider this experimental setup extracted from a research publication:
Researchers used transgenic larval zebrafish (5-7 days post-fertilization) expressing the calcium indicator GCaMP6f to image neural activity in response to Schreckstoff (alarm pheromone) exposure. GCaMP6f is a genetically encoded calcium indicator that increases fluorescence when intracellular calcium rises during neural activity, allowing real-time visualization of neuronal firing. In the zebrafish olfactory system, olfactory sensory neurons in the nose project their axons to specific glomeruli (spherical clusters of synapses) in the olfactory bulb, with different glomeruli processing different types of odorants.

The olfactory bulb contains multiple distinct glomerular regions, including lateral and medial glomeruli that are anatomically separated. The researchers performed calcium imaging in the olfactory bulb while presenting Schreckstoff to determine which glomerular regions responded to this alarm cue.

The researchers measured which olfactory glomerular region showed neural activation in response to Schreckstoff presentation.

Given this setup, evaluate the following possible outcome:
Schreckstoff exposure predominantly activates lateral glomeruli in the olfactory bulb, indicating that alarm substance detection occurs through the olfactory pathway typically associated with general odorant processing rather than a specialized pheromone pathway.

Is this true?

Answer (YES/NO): NO